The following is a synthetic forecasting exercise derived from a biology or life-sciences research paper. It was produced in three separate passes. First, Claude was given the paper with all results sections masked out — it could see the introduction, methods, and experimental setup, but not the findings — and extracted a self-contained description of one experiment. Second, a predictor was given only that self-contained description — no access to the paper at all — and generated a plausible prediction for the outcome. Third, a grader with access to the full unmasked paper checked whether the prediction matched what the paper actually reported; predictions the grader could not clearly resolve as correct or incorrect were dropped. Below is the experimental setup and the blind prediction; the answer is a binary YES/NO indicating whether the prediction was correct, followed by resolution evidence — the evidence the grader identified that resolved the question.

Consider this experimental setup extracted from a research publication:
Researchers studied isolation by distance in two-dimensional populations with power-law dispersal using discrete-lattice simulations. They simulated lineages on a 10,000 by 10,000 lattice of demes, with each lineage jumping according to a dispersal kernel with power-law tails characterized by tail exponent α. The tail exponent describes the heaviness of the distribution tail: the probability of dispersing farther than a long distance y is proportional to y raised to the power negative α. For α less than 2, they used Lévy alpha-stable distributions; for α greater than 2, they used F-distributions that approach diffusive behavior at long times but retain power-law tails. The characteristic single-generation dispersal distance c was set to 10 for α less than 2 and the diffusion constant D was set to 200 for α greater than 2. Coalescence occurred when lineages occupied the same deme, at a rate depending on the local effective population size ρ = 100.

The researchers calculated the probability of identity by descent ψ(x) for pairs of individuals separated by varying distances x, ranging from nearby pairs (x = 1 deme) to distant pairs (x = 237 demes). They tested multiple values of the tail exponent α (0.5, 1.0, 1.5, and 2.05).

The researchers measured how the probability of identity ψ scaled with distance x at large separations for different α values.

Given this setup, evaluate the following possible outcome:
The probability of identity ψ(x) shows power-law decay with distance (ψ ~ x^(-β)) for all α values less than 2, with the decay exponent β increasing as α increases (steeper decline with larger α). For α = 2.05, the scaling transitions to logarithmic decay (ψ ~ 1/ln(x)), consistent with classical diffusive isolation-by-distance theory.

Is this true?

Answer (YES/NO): NO